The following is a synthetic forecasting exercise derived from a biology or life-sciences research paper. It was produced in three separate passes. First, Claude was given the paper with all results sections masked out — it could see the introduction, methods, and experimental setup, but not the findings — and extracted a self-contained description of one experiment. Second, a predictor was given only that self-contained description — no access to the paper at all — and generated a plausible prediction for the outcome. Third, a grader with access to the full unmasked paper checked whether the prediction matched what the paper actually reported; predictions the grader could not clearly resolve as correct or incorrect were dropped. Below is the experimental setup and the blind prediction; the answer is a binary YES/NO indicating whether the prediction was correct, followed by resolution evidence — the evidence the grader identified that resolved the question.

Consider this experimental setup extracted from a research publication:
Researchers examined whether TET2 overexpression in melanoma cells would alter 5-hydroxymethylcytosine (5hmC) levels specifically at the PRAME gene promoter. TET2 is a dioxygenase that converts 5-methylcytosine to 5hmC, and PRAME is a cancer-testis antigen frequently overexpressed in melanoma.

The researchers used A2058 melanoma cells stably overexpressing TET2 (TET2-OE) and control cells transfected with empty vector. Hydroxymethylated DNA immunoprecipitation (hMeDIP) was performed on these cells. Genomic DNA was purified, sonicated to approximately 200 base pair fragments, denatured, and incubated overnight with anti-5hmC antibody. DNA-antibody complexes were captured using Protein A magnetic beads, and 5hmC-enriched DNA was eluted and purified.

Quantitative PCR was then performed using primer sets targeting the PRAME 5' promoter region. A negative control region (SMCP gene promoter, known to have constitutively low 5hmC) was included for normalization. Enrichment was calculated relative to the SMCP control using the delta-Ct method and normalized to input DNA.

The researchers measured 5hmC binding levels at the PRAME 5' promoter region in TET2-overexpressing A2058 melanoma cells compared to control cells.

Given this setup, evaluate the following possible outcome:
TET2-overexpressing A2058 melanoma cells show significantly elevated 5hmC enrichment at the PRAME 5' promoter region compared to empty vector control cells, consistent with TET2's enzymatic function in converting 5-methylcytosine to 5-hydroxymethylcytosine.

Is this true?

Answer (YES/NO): YES